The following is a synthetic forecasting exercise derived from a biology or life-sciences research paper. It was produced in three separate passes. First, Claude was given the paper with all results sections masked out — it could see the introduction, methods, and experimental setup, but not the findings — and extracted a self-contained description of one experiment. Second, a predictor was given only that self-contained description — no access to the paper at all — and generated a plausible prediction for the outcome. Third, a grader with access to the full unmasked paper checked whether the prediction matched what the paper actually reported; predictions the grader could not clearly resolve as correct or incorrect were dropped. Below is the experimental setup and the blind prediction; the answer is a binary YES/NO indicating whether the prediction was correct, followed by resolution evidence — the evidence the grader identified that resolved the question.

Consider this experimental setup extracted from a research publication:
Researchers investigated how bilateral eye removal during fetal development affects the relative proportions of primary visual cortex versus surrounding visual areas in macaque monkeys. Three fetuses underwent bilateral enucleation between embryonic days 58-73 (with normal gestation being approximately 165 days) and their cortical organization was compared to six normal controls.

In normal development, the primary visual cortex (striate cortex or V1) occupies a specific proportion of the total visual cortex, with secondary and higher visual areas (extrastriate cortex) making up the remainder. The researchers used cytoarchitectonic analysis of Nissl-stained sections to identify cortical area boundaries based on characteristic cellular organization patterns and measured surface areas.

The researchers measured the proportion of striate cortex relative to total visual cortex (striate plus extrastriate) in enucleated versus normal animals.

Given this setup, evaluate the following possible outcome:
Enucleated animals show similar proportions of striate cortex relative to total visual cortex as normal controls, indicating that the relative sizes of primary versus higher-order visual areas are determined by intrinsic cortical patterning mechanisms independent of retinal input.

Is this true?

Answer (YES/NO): NO